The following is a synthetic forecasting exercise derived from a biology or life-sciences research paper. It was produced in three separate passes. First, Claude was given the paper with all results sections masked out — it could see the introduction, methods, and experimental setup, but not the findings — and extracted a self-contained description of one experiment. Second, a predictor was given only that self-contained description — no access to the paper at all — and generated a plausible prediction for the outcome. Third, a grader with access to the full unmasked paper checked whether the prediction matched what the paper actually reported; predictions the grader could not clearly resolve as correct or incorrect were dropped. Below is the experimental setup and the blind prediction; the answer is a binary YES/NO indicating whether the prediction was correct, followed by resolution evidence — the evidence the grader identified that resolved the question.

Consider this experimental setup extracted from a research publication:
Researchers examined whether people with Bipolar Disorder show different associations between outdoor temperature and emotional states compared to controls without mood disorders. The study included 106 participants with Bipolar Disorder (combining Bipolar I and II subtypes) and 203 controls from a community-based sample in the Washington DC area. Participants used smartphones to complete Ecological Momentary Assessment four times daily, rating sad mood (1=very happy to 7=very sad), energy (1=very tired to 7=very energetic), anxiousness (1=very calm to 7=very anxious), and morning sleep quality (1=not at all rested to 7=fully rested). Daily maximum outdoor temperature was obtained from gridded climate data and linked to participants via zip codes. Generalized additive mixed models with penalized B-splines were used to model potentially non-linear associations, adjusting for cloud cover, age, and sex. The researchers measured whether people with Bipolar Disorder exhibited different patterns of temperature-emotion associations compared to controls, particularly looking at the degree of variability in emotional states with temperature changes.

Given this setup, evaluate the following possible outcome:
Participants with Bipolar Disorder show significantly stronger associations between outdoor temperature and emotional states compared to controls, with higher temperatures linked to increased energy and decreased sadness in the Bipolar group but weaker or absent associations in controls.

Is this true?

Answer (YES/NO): NO